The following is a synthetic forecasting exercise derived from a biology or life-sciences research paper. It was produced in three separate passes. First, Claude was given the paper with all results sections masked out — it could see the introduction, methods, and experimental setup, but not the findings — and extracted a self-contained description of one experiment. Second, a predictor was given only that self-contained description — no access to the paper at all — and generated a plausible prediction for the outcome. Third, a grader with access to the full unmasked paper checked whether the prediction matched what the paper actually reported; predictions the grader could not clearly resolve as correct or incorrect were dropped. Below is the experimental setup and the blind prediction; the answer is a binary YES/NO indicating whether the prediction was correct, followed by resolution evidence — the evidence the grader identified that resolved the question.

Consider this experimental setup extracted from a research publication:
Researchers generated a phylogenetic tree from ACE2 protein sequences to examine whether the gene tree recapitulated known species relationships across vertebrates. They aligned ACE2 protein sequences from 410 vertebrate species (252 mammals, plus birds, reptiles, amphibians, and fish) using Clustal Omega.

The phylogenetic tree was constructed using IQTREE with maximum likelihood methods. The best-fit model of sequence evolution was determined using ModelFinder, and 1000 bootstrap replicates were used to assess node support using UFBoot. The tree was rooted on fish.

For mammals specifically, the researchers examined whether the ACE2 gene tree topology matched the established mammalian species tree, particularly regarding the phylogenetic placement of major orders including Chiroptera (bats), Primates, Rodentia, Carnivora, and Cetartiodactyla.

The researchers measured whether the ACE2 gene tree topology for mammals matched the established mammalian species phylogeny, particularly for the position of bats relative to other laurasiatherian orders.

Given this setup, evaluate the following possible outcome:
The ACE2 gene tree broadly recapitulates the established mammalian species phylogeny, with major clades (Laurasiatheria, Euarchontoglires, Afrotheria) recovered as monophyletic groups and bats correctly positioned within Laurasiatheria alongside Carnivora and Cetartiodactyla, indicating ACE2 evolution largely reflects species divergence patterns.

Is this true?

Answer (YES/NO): NO